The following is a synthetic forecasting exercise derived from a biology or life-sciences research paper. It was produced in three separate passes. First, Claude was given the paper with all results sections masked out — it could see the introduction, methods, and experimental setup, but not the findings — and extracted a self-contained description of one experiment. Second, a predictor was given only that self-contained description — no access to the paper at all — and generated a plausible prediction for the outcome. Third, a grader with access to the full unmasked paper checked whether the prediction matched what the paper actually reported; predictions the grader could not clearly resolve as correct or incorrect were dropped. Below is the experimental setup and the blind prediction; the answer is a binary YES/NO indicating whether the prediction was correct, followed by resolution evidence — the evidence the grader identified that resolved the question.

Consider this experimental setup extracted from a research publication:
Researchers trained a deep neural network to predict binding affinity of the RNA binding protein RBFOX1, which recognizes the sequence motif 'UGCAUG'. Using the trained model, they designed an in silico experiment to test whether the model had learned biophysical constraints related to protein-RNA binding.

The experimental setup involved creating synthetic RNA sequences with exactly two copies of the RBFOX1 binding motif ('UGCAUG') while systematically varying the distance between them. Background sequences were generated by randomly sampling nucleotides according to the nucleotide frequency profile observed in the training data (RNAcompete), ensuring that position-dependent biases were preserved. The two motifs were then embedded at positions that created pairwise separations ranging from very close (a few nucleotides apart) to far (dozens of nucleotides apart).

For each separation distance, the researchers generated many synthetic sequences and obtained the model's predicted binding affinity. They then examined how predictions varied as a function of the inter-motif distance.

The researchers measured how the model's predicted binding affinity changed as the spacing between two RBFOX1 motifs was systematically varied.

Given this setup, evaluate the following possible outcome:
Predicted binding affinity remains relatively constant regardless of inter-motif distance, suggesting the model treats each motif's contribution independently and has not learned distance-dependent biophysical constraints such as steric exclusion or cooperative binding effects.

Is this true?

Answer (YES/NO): NO